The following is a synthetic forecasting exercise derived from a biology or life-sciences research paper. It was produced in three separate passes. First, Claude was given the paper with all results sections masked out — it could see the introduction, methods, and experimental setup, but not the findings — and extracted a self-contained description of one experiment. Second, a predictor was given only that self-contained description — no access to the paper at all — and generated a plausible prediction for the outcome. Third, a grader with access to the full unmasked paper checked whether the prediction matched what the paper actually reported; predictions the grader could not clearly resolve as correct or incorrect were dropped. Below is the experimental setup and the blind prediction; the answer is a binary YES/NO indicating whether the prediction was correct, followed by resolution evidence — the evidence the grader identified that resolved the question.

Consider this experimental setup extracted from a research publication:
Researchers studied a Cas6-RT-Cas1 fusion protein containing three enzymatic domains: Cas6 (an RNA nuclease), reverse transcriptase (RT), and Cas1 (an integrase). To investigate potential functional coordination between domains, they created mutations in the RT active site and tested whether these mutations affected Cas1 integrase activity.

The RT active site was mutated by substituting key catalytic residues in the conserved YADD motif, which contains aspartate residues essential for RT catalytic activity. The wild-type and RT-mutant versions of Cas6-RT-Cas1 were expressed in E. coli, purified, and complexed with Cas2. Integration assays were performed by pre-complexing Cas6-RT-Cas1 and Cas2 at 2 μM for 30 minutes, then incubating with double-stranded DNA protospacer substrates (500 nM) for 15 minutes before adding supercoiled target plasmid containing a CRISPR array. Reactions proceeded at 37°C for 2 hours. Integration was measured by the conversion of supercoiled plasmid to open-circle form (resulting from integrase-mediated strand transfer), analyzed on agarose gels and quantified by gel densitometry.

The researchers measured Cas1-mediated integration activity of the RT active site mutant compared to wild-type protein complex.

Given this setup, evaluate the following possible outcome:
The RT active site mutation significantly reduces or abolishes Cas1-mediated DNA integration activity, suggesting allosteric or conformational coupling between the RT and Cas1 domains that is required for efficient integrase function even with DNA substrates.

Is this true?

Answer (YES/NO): NO